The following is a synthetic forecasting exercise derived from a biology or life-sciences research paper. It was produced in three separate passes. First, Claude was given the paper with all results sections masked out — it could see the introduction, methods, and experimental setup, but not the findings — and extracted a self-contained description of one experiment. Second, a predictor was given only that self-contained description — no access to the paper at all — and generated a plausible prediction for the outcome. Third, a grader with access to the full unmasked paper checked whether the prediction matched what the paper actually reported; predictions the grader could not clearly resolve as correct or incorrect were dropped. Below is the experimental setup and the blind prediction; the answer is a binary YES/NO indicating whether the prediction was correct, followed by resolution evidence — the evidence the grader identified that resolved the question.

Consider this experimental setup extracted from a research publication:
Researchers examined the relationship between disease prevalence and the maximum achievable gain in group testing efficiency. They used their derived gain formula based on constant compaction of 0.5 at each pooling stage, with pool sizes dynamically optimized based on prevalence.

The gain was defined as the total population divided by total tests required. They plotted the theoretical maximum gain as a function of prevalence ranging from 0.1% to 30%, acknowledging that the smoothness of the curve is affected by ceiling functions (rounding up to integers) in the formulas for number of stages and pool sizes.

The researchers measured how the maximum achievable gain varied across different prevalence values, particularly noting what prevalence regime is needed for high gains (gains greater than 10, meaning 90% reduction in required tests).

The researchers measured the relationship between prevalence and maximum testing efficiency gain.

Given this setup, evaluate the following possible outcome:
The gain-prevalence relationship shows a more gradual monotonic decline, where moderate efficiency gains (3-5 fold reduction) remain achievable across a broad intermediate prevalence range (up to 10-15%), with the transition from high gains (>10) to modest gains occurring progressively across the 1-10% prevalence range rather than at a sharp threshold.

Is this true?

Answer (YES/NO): NO